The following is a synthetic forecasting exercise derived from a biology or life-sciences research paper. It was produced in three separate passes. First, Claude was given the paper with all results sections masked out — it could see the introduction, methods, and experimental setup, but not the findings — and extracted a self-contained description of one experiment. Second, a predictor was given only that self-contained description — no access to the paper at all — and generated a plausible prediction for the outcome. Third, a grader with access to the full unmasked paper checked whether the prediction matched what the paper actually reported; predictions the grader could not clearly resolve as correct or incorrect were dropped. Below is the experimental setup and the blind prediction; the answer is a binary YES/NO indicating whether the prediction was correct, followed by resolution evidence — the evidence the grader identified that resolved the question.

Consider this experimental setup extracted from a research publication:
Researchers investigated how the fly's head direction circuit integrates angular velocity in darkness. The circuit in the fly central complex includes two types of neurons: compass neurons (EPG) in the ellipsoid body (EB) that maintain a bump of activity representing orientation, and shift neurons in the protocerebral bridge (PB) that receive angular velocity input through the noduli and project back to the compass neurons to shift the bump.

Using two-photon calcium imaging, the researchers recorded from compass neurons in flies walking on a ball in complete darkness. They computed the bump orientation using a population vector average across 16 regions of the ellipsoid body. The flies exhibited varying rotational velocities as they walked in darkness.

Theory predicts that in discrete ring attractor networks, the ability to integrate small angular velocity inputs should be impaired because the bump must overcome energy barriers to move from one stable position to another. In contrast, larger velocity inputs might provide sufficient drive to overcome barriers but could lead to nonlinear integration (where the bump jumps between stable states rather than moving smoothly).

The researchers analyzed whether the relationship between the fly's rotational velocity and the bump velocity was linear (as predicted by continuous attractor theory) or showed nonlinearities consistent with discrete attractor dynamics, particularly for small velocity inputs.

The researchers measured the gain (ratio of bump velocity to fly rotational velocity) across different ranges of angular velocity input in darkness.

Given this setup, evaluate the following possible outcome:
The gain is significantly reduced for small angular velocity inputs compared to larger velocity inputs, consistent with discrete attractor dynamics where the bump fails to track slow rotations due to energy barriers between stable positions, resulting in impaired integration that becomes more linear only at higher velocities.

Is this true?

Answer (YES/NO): NO